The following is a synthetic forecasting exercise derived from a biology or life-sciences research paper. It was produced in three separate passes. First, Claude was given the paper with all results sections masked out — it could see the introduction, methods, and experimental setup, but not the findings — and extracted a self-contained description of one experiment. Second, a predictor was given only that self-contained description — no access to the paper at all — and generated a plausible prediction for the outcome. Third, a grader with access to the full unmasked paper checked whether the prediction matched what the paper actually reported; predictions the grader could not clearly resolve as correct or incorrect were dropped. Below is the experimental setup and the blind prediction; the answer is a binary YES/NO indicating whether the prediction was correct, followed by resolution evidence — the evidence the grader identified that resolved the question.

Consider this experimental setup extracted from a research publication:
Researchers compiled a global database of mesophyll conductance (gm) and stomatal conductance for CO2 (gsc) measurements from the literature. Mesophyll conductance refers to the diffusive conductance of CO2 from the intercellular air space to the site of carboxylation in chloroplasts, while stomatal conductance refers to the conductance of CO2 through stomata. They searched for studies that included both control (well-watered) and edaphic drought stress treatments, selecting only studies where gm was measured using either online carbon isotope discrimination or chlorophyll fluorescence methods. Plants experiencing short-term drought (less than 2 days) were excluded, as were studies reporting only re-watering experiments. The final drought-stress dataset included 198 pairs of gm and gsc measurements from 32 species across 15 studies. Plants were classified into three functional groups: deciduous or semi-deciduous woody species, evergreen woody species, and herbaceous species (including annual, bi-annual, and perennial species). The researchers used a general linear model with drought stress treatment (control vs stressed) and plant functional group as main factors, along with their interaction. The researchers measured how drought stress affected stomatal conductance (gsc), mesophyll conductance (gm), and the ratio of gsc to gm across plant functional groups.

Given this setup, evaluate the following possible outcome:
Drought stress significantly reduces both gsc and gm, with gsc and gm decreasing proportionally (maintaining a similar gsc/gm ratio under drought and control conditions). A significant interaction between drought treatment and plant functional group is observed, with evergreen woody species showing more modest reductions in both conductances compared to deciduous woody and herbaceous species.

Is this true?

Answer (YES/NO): NO